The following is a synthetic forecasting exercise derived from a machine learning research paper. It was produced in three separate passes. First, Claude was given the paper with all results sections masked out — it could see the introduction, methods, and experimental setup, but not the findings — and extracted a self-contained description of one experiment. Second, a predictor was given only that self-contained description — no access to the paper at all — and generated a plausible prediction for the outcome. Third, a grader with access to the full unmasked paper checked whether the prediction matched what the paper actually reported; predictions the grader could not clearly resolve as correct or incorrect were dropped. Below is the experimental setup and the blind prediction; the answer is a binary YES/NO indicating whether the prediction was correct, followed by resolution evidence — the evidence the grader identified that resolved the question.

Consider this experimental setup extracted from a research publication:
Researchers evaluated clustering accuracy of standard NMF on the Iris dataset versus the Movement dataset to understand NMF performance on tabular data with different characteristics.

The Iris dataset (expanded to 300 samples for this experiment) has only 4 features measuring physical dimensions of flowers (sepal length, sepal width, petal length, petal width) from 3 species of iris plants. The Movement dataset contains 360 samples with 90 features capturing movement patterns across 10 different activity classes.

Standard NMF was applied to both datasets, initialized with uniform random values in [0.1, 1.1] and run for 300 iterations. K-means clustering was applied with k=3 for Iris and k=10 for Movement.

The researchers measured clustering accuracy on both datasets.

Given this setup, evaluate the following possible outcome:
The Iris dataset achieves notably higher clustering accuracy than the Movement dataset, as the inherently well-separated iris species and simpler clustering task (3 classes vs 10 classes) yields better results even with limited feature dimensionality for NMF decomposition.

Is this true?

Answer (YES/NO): YES